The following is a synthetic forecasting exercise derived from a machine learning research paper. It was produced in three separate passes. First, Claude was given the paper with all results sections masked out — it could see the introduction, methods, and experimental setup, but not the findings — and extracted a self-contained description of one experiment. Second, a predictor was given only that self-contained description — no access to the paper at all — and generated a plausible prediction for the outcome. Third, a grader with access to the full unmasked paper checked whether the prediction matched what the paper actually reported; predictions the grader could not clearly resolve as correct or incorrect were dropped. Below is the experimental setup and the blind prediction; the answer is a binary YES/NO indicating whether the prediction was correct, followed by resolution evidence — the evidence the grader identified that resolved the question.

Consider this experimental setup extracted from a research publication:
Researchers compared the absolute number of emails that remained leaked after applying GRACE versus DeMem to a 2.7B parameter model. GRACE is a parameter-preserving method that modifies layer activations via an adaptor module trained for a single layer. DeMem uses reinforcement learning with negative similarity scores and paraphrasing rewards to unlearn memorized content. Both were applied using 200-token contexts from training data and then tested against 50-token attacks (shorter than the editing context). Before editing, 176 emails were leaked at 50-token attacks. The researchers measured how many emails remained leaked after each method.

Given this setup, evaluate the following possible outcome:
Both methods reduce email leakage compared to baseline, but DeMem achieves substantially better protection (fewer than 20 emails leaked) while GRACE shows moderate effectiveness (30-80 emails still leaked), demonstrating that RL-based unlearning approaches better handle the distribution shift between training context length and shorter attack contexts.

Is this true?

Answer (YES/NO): NO